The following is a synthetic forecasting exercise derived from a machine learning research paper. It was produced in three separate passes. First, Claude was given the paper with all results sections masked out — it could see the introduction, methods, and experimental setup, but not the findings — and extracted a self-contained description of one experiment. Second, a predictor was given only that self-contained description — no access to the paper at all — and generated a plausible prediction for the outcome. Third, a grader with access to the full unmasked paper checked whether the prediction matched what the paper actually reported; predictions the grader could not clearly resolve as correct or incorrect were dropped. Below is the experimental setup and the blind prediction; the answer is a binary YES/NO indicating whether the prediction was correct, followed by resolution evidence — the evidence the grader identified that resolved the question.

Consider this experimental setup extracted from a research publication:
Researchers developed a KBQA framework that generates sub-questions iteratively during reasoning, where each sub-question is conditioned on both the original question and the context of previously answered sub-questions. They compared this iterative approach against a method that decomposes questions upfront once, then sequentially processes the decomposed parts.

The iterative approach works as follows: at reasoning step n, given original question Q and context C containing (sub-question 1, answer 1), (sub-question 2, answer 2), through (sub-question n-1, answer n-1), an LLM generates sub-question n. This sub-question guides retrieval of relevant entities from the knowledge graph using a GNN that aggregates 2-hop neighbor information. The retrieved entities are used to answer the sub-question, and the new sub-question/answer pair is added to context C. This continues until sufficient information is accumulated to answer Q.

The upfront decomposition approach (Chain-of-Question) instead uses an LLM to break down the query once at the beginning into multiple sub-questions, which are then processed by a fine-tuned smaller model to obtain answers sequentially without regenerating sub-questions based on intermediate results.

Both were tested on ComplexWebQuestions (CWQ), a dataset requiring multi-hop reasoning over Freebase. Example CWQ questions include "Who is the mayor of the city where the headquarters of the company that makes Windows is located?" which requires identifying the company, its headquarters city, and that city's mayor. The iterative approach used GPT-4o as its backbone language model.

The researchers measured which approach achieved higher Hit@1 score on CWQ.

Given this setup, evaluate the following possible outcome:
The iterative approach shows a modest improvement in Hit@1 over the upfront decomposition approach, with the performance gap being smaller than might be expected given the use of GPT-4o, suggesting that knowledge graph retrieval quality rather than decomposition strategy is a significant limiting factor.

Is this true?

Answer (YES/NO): NO